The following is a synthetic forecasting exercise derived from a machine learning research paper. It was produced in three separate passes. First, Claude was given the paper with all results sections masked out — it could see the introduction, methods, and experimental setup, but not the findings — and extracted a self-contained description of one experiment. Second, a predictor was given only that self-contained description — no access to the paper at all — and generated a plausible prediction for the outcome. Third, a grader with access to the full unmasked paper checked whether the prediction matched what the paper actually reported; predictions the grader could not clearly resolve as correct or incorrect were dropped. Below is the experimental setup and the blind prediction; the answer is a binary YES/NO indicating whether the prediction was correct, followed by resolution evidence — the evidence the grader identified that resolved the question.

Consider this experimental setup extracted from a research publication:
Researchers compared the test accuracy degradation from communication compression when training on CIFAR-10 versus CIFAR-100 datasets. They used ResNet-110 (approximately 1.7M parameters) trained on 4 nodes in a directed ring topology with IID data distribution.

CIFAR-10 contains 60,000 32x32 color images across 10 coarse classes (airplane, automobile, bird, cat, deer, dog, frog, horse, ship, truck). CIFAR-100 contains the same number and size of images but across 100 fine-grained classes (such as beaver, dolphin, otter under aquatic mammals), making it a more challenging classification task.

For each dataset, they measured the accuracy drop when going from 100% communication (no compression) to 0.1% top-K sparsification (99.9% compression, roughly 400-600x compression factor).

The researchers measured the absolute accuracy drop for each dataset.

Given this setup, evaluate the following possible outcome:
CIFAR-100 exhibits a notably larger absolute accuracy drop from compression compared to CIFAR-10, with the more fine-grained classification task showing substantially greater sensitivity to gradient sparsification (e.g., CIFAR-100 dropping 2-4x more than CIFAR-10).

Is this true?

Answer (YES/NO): YES